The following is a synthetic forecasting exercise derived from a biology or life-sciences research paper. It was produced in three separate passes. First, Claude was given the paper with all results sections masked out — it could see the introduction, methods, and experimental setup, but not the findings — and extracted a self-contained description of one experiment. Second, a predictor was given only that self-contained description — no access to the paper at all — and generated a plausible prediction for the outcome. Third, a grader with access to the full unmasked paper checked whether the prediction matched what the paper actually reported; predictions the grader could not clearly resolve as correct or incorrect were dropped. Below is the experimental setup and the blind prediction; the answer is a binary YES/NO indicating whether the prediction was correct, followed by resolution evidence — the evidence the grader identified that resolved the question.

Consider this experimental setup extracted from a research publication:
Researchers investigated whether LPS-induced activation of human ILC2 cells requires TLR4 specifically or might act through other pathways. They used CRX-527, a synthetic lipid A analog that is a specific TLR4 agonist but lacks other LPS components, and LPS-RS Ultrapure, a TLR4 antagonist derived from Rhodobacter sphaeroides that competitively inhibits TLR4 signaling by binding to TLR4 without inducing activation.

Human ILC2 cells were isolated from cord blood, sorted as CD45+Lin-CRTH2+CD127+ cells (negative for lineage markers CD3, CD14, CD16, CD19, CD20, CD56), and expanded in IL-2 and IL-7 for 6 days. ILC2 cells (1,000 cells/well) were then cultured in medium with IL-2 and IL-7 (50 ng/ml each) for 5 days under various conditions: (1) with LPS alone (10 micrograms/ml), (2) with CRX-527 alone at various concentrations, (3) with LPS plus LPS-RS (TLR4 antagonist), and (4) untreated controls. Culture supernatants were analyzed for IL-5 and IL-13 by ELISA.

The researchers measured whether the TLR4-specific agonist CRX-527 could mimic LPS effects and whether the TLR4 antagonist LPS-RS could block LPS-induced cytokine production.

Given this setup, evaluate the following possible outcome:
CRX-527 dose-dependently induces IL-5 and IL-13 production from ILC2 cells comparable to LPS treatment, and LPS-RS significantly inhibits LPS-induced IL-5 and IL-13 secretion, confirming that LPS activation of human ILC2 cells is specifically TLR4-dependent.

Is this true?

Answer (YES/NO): YES